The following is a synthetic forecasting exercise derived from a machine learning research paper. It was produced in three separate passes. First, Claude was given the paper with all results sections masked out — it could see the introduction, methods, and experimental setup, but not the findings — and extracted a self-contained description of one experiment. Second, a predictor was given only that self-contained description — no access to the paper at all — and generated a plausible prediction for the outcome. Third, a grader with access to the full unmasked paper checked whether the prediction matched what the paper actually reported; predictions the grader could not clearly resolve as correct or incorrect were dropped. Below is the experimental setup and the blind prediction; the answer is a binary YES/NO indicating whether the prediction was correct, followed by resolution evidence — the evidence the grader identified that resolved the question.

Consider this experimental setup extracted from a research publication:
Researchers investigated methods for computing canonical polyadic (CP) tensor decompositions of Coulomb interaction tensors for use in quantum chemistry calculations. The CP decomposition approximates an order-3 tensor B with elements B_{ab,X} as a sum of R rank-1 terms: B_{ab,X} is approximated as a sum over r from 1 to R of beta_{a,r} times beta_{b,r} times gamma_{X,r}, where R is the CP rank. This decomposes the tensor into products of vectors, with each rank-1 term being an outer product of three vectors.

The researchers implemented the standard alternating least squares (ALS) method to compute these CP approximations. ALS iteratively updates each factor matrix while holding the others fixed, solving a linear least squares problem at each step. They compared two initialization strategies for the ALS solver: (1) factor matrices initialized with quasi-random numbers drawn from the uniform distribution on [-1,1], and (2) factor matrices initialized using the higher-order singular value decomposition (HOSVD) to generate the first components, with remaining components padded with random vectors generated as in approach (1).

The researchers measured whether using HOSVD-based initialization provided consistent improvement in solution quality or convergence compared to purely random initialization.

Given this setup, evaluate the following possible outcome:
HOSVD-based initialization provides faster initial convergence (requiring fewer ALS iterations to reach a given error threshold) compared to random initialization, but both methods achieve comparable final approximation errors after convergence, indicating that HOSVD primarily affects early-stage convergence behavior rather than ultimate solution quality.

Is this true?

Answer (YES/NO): NO